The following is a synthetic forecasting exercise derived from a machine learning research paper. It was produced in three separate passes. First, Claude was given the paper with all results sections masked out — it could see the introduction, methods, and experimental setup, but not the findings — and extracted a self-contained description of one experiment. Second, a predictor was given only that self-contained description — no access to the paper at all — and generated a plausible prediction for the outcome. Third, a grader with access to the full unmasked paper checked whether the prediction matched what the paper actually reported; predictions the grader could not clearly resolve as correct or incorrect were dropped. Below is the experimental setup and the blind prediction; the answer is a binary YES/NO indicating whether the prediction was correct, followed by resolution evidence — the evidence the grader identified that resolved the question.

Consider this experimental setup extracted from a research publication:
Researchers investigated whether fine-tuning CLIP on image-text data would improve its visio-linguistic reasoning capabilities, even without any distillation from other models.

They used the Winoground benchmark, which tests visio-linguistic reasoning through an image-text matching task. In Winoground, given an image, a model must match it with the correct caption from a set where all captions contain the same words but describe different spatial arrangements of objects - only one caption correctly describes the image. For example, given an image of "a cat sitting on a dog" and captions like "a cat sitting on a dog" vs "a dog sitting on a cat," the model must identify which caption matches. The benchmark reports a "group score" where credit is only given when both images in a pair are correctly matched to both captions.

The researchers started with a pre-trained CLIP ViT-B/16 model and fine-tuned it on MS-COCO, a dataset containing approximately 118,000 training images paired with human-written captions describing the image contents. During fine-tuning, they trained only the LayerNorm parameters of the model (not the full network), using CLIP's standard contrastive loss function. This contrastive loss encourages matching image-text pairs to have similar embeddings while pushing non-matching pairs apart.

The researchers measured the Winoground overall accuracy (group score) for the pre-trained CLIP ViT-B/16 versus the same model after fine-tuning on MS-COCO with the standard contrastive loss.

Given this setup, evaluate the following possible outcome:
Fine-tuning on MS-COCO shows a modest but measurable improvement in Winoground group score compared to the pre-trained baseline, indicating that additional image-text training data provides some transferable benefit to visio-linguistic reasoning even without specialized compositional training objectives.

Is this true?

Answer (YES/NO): NO